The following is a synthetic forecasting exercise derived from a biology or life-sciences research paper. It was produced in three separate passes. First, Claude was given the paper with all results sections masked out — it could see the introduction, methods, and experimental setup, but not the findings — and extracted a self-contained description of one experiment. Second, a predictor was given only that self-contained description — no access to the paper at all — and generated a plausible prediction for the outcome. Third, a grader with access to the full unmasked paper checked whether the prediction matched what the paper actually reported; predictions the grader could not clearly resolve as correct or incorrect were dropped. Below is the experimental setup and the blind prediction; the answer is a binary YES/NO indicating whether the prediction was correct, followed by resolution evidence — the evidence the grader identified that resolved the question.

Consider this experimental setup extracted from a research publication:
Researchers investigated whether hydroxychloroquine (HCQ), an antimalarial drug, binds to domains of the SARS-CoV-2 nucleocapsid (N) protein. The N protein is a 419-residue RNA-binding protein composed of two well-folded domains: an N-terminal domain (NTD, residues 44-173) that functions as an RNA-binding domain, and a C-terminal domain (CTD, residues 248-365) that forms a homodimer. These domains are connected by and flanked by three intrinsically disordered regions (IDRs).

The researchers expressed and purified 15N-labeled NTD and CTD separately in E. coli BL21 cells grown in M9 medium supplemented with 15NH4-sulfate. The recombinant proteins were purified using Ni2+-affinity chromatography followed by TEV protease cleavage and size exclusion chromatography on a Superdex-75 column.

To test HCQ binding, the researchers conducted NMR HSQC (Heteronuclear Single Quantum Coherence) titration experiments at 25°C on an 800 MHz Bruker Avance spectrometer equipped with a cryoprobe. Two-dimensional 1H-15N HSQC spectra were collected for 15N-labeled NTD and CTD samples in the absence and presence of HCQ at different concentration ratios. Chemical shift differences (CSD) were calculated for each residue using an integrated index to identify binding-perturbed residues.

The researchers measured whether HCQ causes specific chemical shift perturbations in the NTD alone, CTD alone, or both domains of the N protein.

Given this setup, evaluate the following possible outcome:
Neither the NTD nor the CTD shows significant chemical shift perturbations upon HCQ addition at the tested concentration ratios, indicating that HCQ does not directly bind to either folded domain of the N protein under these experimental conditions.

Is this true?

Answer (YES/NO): NO